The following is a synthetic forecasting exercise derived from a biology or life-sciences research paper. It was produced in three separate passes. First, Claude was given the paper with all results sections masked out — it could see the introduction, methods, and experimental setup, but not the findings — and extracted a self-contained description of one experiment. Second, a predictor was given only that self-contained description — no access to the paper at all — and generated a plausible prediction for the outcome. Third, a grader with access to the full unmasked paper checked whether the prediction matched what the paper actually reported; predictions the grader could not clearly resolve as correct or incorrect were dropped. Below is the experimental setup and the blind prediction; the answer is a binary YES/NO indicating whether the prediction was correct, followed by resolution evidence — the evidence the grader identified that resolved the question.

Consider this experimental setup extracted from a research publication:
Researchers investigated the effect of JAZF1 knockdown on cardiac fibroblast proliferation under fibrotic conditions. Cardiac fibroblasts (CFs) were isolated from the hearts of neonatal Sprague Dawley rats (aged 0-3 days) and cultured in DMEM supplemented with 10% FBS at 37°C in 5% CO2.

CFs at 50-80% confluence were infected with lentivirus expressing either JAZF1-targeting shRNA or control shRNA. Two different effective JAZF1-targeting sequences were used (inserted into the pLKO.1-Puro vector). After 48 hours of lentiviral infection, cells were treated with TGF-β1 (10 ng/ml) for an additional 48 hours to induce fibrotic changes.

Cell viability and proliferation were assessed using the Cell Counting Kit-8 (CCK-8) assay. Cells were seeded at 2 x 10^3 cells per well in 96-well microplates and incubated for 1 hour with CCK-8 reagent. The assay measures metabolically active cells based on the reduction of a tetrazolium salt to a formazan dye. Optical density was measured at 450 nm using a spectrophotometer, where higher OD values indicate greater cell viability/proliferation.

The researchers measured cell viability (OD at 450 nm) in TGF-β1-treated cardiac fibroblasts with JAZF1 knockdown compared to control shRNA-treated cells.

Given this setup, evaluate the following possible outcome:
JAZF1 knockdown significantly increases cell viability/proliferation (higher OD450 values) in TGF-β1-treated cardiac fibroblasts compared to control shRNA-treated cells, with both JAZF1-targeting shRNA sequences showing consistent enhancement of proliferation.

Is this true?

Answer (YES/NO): NO